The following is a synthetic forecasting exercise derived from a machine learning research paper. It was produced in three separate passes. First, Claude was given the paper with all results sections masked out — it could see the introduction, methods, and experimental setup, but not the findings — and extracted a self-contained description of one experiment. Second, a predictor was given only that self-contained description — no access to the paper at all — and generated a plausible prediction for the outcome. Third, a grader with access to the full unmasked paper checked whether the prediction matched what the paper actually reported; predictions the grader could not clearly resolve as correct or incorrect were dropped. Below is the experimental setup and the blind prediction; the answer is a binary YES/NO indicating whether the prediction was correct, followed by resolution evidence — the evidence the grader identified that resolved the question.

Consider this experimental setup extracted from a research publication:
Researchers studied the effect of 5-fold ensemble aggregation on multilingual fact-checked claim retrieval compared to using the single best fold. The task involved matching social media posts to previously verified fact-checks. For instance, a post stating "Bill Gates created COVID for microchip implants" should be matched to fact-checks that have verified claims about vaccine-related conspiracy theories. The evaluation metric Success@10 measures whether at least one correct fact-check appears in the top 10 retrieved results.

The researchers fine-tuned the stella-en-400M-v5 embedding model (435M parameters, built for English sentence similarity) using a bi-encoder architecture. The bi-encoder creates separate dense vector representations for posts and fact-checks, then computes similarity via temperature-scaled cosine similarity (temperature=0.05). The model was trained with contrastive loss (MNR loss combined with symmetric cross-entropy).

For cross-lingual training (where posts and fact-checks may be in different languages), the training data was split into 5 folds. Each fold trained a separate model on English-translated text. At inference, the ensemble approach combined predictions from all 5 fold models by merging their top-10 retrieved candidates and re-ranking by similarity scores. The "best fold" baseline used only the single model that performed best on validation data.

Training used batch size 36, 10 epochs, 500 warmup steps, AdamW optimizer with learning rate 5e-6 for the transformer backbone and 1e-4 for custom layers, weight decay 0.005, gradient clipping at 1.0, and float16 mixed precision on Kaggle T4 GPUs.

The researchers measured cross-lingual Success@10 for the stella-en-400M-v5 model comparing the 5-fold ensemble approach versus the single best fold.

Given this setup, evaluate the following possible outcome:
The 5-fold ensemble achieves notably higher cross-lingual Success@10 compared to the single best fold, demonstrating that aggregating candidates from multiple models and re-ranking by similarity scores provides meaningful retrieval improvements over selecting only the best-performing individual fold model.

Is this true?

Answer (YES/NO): NO